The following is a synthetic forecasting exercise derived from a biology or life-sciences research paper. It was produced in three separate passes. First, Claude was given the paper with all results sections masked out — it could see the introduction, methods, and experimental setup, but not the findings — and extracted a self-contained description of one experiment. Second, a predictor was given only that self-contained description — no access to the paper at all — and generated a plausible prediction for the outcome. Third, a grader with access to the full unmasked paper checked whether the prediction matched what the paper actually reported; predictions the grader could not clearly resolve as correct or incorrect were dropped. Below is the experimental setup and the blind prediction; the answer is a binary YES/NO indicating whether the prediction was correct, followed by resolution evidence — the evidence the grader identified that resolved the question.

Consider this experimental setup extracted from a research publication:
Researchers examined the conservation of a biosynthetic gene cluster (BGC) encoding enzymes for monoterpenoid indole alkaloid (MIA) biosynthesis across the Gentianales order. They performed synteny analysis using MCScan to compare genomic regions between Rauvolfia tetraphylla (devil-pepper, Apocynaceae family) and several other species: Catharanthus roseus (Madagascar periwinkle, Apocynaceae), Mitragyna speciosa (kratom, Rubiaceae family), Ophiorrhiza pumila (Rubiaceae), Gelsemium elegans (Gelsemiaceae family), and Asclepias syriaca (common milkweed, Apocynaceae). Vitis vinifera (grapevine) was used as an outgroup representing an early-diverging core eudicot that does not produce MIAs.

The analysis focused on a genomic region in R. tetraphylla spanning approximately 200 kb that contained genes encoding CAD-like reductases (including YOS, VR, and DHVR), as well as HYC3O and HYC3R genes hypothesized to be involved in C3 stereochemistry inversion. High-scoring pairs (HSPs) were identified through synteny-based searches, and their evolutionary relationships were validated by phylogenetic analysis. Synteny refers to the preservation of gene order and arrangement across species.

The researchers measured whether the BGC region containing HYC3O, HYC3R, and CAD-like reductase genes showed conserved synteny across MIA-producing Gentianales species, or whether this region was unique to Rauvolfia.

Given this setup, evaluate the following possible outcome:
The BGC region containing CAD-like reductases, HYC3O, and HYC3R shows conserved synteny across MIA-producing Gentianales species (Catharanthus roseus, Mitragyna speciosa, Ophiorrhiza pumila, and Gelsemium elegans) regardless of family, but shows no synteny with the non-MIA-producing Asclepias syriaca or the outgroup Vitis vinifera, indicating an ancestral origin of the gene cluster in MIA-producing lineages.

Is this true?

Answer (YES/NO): NO